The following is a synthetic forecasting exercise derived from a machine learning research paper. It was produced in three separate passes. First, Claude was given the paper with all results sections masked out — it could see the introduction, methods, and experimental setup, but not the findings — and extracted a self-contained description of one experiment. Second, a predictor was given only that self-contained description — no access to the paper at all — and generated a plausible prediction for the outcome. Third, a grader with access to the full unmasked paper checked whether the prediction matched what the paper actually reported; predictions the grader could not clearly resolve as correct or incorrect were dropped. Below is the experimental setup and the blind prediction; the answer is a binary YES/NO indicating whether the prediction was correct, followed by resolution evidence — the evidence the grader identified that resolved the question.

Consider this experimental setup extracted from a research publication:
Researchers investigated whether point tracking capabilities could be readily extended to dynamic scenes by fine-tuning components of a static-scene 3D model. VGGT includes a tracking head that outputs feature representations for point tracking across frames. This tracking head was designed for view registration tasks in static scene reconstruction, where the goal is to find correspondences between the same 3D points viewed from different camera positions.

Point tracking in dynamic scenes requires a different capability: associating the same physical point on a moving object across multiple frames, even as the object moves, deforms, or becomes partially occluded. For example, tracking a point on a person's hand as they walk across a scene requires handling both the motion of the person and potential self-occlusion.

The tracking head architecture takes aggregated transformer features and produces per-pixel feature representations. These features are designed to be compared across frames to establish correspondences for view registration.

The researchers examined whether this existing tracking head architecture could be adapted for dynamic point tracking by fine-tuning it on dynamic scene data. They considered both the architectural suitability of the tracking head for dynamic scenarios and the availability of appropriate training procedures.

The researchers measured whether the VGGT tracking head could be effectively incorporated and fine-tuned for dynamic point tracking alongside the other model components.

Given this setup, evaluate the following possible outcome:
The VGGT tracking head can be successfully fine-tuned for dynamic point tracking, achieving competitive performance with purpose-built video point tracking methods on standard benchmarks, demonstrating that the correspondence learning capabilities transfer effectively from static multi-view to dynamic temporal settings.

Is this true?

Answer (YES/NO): NO